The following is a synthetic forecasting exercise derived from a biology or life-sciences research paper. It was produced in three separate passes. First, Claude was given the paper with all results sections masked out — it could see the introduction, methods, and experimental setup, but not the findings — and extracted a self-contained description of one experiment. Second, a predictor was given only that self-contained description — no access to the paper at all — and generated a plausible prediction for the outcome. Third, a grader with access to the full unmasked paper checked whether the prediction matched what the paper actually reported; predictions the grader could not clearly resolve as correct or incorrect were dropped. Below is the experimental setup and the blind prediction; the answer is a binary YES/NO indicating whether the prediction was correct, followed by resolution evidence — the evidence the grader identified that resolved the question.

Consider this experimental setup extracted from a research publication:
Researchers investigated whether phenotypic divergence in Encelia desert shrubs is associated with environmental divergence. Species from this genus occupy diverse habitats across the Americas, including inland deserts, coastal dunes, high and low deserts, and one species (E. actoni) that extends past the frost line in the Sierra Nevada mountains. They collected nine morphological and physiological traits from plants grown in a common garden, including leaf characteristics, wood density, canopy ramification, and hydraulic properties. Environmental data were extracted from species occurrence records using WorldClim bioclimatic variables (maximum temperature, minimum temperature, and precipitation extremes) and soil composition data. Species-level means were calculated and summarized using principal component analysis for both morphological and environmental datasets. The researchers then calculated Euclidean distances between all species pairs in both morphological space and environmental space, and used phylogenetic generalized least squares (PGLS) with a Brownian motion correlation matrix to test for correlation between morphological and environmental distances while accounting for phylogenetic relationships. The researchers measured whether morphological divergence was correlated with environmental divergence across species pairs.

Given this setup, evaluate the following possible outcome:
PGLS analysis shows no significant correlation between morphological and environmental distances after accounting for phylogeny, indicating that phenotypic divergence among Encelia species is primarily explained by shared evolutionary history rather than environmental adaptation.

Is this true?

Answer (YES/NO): NO